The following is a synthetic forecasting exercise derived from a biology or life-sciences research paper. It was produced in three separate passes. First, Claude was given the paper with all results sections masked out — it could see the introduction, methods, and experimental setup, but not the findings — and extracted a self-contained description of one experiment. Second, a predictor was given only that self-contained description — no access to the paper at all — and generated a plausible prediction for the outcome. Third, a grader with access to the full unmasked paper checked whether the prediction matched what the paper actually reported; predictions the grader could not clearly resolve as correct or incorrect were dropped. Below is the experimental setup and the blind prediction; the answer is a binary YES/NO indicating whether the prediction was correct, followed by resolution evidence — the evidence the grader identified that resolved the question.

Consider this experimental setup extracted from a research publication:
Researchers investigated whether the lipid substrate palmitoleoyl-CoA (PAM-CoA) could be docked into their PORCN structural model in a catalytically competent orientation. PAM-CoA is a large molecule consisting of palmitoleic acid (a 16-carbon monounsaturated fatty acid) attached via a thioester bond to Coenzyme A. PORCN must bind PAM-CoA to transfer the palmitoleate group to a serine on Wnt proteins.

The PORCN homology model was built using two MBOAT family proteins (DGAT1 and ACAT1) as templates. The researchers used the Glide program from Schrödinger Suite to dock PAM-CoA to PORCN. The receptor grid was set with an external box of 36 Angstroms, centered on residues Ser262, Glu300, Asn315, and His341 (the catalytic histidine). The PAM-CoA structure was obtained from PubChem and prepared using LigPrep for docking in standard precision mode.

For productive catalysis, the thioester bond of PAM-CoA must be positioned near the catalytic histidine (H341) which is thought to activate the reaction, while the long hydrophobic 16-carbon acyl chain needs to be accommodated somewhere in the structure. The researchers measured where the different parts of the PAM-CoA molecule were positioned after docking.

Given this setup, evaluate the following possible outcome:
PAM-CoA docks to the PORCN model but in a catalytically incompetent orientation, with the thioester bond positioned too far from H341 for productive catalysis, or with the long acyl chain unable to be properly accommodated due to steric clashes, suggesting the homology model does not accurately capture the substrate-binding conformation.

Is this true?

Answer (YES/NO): NO